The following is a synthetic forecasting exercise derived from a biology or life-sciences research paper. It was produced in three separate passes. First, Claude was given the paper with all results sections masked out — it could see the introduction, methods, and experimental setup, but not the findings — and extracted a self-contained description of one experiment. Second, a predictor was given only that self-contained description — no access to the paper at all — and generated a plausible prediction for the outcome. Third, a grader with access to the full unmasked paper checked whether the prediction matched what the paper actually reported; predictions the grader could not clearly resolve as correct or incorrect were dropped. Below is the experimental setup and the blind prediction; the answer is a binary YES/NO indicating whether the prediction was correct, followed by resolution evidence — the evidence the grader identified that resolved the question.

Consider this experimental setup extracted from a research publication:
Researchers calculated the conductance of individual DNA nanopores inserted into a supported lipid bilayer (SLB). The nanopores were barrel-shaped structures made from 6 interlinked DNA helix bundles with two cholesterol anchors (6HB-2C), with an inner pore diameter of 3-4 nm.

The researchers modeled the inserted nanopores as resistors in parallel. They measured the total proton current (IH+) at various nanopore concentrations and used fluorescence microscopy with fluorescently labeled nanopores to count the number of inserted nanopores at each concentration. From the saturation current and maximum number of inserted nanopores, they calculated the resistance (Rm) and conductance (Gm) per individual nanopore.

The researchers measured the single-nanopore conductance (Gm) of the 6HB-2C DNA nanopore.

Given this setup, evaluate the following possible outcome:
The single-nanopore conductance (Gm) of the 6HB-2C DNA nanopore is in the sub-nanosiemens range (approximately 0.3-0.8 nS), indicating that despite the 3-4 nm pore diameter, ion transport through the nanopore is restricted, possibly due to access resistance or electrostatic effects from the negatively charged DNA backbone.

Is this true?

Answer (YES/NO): NO